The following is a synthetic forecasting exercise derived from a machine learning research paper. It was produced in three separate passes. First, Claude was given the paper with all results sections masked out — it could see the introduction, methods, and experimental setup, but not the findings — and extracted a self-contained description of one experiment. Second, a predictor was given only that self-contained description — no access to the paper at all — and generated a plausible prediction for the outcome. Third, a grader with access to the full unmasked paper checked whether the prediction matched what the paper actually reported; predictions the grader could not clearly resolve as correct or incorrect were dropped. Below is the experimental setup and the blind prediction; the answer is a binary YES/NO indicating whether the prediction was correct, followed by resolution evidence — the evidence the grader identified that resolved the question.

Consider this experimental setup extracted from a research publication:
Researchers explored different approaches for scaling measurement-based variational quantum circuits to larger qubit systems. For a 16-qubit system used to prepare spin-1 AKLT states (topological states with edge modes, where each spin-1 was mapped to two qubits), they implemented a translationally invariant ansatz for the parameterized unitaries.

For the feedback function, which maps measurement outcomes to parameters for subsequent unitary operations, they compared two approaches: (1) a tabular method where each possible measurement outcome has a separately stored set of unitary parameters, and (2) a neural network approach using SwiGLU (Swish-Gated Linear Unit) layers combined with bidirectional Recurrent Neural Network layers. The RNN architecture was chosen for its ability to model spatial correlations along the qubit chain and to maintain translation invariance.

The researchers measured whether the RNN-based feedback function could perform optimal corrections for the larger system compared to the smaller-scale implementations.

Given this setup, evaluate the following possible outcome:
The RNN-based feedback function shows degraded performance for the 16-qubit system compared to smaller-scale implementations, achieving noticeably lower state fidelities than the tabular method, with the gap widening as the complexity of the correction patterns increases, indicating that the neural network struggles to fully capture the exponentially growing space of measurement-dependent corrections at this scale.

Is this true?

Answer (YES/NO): YES